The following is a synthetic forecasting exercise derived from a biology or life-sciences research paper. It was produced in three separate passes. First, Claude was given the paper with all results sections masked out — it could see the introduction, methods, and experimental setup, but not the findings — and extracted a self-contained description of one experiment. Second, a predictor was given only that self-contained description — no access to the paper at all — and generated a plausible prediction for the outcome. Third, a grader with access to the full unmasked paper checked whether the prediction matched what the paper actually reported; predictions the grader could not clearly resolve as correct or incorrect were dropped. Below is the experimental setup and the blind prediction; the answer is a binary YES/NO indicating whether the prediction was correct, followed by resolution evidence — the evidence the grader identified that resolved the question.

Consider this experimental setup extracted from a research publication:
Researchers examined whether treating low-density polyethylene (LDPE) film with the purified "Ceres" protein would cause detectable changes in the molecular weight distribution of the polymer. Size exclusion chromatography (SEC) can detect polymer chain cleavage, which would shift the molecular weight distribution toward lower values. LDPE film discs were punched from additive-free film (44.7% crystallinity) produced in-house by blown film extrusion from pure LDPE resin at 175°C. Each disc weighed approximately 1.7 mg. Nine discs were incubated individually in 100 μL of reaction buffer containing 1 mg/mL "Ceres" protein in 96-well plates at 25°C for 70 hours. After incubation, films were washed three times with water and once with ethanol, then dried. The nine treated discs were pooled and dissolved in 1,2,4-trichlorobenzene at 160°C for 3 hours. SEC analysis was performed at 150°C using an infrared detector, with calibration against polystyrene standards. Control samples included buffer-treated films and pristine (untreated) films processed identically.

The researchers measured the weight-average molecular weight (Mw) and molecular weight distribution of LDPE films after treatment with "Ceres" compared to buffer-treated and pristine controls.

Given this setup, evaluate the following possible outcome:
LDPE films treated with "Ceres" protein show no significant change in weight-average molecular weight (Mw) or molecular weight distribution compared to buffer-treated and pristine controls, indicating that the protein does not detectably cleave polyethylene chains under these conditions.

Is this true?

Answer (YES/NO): YES